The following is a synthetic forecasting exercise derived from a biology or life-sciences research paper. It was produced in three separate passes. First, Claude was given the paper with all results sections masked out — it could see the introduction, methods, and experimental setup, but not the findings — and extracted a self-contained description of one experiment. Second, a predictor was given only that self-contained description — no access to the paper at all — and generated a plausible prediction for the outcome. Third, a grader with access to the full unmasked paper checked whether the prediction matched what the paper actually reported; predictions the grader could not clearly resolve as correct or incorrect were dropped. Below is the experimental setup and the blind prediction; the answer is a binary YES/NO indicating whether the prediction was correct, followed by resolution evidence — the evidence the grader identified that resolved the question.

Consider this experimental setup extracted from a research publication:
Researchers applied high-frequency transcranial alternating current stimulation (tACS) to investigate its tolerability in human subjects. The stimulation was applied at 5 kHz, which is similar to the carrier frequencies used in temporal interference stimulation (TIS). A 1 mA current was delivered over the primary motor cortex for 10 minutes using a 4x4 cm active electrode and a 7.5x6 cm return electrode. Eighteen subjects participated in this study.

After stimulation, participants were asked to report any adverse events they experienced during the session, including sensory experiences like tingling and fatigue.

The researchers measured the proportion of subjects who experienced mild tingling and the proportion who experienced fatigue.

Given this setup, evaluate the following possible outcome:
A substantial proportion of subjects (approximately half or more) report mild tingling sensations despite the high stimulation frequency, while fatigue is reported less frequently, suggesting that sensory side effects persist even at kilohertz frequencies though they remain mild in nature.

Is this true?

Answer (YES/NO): YES